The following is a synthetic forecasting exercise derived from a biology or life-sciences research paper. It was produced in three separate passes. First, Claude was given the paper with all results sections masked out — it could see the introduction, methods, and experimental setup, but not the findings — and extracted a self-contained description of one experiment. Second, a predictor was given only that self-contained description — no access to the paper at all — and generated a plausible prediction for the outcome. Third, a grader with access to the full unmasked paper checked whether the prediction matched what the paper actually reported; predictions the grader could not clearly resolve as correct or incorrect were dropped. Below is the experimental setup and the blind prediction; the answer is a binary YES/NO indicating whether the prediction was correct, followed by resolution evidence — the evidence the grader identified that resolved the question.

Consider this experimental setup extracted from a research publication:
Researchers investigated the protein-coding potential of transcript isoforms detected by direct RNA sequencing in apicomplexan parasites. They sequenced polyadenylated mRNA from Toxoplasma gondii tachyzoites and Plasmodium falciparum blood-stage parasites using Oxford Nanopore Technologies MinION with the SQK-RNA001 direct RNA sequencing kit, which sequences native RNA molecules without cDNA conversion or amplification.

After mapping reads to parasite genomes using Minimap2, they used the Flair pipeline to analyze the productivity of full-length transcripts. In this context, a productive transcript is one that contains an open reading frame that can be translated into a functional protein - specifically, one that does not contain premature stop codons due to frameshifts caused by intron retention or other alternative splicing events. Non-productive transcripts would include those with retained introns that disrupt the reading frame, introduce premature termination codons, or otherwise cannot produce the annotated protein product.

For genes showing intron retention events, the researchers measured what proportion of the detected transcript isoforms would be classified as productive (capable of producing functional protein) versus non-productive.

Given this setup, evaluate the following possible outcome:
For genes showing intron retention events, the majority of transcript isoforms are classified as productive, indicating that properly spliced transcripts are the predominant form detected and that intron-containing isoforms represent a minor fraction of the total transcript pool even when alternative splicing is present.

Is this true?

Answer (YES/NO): NO